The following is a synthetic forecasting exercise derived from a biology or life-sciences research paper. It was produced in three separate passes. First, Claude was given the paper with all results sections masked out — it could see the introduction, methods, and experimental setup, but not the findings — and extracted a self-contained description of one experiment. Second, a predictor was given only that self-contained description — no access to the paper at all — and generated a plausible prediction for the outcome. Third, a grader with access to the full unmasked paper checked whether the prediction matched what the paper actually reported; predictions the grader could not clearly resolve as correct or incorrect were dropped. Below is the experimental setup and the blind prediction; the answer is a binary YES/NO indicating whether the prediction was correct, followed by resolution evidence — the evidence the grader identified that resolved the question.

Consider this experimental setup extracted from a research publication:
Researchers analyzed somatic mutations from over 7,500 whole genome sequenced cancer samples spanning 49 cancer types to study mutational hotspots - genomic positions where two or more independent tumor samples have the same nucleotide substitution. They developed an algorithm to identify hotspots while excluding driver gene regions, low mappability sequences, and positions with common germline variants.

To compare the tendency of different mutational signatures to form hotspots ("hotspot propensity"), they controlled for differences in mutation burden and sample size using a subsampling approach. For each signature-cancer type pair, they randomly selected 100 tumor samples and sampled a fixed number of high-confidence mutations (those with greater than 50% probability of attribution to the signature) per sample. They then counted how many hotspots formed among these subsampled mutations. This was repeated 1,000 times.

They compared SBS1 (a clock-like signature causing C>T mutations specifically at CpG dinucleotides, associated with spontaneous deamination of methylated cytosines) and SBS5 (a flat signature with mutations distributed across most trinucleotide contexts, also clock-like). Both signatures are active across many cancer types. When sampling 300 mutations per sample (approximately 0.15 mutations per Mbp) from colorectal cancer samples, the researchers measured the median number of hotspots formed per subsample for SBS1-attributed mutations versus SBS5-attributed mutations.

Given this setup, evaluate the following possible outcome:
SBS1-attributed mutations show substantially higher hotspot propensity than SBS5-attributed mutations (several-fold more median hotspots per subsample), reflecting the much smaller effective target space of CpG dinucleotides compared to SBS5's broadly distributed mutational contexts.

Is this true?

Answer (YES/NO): YES